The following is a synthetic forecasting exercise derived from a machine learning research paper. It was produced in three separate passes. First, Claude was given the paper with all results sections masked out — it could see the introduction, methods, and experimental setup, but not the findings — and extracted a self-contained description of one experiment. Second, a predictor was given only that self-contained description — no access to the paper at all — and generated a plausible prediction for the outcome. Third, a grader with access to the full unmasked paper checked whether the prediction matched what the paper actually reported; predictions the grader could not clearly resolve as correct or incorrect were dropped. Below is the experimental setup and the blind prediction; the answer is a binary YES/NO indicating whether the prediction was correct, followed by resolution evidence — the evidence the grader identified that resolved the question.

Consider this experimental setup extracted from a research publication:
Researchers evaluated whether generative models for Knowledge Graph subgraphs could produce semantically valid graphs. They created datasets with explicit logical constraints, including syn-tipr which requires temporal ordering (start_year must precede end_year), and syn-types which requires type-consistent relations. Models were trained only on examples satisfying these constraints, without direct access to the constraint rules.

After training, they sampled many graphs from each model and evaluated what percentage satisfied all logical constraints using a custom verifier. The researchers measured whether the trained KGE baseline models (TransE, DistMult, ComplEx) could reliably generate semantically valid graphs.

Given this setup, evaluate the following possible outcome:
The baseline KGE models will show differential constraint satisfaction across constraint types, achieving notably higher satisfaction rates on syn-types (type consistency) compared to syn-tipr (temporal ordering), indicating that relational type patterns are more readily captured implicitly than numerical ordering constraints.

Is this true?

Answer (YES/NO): YES